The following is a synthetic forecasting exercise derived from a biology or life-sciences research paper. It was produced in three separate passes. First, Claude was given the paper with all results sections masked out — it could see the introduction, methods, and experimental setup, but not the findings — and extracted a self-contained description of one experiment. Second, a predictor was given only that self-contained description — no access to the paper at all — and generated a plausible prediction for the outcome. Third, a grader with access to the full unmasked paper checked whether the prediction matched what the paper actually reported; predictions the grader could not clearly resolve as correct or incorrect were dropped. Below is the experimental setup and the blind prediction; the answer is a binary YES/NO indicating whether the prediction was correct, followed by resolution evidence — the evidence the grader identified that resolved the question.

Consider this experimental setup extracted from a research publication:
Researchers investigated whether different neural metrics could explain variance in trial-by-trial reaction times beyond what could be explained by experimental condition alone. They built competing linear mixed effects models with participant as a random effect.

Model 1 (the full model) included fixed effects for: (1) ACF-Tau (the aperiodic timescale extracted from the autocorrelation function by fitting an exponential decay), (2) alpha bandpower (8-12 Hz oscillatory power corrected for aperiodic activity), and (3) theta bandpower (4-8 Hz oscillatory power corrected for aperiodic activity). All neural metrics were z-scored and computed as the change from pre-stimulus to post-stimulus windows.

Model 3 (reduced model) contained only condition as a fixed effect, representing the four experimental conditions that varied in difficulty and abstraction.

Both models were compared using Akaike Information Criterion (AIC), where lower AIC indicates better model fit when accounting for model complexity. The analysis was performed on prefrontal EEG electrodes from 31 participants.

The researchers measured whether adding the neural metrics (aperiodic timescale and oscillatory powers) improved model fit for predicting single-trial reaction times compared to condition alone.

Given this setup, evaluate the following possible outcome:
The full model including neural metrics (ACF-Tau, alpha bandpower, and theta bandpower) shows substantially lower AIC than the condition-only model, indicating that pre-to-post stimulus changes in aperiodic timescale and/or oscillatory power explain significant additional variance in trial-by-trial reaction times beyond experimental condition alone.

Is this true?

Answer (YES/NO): YES